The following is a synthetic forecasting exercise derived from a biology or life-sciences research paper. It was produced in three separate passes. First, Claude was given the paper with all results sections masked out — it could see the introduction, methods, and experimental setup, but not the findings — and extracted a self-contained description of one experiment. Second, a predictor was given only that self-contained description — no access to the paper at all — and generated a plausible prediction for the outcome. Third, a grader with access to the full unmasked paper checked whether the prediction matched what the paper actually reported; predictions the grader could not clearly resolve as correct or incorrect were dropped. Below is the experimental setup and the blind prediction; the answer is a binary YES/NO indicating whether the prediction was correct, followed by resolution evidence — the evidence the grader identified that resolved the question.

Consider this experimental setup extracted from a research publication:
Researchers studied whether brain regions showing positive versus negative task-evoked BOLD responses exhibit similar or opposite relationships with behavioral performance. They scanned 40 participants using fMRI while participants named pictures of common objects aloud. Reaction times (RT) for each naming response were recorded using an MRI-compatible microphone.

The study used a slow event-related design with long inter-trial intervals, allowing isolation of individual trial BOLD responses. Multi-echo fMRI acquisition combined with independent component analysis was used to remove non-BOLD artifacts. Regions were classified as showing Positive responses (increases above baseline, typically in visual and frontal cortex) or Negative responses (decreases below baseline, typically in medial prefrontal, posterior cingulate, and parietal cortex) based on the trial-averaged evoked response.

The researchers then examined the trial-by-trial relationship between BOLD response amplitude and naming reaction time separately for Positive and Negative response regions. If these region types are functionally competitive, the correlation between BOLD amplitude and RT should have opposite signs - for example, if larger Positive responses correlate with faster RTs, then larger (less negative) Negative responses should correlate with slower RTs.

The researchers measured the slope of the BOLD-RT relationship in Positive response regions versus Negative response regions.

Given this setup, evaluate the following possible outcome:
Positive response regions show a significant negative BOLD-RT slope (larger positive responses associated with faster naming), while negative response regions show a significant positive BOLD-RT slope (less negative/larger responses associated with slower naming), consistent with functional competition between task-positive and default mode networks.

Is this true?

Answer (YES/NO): NO